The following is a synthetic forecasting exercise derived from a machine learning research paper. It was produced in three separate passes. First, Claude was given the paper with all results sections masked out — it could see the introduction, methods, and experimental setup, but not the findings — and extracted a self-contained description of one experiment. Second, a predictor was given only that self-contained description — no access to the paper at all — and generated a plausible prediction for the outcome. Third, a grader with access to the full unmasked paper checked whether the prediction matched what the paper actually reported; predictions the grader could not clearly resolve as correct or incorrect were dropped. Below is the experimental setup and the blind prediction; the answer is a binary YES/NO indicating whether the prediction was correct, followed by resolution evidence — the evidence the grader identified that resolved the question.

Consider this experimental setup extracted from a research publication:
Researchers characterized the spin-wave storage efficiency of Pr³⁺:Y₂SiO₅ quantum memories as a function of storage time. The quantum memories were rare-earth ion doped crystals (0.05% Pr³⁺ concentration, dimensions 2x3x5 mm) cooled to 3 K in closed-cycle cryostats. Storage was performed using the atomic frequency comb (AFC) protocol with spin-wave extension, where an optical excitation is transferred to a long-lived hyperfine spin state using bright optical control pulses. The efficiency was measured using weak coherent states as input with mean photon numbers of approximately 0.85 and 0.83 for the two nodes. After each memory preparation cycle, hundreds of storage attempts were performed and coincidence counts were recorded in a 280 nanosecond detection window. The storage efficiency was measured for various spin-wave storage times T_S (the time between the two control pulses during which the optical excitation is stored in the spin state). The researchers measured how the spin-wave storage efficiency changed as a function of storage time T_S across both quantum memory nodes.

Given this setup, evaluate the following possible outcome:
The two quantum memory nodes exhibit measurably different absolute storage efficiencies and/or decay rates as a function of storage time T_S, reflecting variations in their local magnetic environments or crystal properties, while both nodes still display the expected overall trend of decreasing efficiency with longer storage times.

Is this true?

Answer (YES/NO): NO